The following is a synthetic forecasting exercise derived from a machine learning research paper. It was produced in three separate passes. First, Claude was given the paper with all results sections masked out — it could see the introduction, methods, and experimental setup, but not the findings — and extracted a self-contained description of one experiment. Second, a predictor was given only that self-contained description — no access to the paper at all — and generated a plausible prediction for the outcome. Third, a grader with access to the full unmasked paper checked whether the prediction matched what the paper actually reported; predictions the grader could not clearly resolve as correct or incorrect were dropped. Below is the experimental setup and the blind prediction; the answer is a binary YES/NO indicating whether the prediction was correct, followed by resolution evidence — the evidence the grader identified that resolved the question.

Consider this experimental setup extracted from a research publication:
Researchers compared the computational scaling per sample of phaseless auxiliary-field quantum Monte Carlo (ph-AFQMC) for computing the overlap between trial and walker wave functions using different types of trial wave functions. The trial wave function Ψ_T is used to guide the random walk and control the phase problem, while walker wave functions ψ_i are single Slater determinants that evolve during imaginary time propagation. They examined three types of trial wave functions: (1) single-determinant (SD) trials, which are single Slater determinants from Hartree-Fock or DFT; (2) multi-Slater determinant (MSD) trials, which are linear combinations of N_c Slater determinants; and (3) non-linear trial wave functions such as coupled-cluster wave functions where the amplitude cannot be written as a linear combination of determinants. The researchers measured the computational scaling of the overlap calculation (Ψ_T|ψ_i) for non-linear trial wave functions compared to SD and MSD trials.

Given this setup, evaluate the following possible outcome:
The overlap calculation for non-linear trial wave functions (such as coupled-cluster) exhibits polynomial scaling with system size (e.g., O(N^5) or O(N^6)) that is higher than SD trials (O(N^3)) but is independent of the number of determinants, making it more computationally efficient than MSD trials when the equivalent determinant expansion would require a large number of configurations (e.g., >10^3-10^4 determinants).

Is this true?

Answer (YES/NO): NO